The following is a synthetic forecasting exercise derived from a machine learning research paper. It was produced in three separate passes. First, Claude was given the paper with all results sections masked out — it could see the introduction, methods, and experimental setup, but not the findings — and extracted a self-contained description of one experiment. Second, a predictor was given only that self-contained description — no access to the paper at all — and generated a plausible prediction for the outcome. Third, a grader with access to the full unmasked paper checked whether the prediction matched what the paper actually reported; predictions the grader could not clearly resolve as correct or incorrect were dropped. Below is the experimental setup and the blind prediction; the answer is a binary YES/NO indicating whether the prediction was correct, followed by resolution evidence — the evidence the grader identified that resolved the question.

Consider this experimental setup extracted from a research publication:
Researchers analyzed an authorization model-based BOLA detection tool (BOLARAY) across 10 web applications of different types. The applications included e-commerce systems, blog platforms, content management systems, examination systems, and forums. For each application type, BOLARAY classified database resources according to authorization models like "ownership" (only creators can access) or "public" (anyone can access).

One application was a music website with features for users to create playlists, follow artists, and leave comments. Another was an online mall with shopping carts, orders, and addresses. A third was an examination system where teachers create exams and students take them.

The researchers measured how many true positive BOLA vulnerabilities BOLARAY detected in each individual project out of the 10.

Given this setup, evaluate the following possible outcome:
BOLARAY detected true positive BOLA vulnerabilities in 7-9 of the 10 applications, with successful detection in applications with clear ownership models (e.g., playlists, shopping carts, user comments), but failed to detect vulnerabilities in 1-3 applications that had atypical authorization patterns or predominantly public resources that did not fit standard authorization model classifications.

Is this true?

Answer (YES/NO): NO